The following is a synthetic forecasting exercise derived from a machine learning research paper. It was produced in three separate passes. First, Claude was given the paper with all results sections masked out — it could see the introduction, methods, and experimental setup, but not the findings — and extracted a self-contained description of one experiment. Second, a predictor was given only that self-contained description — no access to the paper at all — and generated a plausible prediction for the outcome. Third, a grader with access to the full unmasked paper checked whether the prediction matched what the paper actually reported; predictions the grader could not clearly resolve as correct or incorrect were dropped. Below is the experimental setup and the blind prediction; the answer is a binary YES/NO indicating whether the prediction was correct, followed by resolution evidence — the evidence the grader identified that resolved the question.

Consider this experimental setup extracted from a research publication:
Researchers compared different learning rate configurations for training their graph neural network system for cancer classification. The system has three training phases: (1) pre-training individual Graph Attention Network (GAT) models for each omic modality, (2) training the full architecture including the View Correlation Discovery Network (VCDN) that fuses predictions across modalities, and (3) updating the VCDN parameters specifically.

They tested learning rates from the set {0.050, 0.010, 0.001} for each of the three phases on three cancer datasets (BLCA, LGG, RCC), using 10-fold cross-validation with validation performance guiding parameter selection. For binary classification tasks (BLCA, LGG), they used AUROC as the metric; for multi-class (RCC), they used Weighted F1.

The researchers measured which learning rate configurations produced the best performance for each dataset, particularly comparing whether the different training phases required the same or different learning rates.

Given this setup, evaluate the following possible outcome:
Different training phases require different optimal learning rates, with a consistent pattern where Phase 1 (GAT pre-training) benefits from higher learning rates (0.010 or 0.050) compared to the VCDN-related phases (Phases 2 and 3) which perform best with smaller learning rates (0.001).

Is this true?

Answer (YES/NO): NO